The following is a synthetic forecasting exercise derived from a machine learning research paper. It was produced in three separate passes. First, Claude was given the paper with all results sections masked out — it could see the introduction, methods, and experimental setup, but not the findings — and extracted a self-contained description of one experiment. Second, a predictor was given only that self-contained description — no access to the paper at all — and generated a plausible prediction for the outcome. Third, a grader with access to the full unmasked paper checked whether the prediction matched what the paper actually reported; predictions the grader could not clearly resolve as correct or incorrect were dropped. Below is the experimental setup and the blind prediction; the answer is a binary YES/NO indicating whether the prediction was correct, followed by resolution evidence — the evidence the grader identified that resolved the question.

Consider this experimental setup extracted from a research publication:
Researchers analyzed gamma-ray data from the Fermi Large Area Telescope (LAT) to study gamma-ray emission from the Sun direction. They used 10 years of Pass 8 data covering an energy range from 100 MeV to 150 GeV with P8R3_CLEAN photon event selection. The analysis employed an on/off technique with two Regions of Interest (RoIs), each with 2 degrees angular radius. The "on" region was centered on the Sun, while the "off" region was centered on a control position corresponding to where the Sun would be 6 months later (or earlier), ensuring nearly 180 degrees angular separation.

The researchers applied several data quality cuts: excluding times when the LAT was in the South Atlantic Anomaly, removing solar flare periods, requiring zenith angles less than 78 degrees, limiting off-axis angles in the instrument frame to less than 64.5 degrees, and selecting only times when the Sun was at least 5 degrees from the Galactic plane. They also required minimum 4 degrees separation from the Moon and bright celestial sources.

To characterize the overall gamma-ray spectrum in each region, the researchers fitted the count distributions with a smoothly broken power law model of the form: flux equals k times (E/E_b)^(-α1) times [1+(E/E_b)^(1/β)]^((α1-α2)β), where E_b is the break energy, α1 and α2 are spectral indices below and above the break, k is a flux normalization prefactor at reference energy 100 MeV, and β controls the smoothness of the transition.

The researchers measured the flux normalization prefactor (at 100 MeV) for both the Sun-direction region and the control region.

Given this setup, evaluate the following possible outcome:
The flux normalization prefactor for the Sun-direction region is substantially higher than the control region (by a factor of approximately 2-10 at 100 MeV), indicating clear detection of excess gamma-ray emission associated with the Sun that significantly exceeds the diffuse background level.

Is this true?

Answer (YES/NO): NO